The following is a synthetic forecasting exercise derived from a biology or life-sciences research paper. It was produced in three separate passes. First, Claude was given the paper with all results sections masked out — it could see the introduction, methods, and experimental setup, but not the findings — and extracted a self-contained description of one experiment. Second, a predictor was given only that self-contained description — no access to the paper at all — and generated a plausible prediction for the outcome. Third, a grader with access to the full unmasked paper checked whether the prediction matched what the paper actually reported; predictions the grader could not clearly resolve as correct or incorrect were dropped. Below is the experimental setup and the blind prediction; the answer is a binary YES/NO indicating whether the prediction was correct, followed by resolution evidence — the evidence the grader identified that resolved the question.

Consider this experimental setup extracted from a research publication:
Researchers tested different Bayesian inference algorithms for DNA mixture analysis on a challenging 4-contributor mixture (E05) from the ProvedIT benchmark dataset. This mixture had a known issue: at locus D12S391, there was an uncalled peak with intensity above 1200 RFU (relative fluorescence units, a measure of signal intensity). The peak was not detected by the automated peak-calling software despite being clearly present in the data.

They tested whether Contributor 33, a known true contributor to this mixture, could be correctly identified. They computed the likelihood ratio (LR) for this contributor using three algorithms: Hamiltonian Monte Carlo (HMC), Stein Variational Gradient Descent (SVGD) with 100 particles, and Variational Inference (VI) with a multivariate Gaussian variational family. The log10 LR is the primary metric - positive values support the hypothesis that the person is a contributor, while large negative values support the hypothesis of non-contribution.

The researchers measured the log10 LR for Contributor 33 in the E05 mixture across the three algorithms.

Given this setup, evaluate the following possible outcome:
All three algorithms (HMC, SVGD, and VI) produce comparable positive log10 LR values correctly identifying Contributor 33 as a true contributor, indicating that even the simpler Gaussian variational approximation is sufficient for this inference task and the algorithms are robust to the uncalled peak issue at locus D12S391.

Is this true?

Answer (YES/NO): NO